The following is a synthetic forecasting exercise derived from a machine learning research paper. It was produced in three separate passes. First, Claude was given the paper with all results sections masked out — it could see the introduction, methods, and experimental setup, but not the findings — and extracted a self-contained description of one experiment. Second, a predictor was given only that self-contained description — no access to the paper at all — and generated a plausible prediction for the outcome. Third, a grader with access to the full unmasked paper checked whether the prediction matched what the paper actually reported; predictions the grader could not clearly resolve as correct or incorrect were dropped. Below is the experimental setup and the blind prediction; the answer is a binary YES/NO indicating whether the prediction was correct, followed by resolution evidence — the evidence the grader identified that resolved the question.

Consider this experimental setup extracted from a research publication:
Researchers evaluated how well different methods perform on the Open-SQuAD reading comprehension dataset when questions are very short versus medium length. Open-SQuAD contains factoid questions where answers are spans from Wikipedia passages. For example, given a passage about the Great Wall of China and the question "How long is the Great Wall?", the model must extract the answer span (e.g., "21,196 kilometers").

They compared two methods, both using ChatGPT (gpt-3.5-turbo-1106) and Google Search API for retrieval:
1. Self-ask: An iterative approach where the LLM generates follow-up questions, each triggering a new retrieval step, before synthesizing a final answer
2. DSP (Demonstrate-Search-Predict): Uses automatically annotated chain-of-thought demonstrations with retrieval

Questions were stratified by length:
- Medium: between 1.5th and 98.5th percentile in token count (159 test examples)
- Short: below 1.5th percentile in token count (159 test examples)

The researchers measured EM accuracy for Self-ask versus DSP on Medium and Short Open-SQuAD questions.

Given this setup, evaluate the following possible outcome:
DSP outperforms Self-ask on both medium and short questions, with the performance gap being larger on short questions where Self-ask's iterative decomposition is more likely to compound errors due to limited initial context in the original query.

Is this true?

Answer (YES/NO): NO